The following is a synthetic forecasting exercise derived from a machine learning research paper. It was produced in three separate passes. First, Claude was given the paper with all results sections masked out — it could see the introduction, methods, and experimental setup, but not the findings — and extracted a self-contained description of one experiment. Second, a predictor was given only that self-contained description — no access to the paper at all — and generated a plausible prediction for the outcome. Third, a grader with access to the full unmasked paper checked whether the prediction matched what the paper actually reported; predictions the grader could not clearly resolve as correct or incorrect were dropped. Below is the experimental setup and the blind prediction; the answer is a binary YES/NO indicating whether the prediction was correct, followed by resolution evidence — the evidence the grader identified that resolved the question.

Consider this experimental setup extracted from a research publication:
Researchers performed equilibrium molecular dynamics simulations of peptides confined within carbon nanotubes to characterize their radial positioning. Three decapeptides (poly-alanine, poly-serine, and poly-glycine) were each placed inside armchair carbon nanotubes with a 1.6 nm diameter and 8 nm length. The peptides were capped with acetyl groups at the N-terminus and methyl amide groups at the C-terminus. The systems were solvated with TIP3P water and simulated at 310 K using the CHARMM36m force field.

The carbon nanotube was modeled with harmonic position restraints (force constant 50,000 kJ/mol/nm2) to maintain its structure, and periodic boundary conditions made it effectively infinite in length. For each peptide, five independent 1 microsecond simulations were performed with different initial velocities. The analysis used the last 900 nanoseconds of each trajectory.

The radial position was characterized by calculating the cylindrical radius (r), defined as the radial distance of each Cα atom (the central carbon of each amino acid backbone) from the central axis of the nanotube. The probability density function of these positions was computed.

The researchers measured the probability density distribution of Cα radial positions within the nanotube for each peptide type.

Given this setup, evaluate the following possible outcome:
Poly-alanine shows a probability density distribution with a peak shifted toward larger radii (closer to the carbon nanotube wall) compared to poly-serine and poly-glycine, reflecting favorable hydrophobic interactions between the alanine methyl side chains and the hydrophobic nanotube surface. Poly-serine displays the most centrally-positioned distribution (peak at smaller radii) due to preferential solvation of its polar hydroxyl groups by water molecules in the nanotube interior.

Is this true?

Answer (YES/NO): NO